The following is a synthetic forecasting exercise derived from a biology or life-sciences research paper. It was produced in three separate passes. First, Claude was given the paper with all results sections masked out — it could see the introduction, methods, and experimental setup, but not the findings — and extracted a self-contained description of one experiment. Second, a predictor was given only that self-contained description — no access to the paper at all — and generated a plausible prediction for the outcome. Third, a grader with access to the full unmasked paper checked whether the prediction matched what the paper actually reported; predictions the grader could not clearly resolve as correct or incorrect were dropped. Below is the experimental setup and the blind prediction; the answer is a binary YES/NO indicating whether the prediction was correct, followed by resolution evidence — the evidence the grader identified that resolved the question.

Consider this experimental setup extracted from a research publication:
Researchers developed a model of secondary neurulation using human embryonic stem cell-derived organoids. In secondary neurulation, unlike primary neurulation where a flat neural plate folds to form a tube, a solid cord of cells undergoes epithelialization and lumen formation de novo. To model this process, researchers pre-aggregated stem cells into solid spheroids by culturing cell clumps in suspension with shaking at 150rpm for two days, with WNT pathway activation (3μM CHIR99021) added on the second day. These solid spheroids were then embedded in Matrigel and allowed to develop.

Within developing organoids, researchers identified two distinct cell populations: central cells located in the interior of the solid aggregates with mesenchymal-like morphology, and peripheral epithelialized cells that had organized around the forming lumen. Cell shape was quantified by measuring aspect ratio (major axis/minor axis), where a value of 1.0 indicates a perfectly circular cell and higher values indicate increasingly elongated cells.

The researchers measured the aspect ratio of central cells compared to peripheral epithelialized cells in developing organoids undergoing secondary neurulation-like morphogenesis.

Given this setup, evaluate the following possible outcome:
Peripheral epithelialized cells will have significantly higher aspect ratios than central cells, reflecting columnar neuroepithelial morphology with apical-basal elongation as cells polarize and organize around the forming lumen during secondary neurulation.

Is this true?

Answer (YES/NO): YES